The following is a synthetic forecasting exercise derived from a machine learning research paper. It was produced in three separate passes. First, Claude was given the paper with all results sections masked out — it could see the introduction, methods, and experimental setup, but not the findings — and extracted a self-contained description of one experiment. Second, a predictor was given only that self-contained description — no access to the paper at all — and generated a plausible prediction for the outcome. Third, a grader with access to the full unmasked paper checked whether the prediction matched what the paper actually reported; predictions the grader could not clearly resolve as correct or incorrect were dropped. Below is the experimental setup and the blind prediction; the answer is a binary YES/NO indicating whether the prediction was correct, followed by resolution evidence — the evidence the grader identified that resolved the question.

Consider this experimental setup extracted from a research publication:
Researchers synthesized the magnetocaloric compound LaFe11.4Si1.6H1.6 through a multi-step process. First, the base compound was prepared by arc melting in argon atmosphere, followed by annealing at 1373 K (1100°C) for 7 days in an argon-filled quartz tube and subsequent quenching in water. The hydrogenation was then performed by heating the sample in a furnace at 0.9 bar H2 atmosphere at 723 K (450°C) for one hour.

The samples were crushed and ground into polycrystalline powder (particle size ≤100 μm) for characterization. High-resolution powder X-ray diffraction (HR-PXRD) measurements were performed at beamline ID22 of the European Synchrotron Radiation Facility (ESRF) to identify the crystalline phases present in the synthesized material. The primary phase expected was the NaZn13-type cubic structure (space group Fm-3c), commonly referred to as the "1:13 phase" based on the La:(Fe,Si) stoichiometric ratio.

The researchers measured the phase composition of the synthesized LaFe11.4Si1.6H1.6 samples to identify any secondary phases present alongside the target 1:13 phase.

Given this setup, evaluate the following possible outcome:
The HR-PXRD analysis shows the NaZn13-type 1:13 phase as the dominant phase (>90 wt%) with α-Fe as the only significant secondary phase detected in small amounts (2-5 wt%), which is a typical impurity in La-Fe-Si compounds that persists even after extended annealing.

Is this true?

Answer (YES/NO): YES